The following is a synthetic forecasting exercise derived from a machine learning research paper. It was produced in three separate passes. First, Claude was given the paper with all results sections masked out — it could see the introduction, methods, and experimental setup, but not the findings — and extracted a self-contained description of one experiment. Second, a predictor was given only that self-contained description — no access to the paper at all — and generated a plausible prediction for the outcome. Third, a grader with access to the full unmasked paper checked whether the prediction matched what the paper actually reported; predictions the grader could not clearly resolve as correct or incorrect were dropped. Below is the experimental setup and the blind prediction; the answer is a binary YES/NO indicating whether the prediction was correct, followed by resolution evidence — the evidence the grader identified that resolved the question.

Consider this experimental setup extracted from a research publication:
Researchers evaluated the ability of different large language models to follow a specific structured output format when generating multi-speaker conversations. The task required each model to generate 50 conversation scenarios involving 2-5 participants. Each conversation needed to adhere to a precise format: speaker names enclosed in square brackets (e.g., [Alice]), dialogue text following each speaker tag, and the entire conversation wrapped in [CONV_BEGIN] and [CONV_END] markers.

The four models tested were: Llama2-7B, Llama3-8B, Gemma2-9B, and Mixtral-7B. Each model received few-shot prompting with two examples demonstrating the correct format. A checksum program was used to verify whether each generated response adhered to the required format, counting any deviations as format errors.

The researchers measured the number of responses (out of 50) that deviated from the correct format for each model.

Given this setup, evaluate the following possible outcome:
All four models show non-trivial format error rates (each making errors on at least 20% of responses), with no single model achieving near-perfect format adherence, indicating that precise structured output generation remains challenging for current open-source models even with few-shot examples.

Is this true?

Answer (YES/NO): NO